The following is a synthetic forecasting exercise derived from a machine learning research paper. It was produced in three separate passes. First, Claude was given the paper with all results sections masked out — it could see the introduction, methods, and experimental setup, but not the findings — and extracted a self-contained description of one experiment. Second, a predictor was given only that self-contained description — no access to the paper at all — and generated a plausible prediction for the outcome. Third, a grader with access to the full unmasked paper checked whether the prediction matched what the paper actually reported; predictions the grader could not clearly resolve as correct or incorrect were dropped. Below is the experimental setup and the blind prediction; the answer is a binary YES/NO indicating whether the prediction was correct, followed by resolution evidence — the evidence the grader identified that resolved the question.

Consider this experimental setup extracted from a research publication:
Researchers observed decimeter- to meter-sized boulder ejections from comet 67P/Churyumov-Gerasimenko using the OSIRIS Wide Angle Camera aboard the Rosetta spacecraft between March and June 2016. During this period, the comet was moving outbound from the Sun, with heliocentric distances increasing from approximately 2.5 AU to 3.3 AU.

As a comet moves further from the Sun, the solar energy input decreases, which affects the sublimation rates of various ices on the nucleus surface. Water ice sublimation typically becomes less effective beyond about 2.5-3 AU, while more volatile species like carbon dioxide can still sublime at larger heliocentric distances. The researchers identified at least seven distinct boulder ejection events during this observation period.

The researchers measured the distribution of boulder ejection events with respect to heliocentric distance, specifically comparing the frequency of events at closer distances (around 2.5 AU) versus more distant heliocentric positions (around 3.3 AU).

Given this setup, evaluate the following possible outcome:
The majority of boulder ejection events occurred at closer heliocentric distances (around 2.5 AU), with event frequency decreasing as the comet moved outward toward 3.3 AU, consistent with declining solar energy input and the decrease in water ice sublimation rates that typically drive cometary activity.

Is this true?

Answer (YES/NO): YES